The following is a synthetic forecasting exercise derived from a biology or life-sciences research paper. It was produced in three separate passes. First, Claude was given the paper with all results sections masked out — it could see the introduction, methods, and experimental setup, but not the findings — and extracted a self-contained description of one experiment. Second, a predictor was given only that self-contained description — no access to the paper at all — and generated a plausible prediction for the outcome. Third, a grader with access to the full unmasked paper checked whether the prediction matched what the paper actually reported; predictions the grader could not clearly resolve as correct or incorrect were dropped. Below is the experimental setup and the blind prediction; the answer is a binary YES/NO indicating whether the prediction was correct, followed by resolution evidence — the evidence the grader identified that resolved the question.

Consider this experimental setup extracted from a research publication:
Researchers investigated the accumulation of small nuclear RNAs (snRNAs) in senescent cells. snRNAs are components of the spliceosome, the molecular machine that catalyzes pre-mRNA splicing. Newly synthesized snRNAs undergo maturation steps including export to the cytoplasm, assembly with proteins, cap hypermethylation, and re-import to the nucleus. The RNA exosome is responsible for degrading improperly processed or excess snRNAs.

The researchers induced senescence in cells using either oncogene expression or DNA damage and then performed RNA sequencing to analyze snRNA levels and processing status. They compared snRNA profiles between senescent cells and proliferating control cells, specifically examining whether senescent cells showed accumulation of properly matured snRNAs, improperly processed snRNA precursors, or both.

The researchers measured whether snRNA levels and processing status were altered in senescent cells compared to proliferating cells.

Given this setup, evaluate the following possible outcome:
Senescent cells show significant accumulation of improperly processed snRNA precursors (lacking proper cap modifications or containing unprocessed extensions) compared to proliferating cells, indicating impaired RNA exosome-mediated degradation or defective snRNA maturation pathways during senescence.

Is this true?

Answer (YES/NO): YES